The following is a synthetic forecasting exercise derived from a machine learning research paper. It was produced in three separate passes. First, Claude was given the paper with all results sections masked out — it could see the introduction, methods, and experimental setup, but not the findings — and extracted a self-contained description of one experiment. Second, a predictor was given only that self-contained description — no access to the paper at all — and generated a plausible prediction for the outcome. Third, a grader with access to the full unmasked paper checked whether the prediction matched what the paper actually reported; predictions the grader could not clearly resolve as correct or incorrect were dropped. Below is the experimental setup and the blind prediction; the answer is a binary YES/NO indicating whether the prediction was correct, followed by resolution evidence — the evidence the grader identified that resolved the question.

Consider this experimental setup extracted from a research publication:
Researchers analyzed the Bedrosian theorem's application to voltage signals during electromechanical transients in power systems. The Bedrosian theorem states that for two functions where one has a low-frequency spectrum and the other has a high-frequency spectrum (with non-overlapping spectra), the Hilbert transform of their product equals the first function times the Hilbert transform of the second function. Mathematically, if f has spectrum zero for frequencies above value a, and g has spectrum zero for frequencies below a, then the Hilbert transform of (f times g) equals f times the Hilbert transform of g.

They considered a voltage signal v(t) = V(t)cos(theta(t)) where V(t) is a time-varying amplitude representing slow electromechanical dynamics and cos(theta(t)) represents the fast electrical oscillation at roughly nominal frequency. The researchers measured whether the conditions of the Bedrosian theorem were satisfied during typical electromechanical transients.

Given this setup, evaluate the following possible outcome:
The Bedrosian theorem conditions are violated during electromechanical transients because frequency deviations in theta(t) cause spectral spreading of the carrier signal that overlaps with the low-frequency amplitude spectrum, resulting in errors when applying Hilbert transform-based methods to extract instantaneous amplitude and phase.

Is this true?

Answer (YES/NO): NO